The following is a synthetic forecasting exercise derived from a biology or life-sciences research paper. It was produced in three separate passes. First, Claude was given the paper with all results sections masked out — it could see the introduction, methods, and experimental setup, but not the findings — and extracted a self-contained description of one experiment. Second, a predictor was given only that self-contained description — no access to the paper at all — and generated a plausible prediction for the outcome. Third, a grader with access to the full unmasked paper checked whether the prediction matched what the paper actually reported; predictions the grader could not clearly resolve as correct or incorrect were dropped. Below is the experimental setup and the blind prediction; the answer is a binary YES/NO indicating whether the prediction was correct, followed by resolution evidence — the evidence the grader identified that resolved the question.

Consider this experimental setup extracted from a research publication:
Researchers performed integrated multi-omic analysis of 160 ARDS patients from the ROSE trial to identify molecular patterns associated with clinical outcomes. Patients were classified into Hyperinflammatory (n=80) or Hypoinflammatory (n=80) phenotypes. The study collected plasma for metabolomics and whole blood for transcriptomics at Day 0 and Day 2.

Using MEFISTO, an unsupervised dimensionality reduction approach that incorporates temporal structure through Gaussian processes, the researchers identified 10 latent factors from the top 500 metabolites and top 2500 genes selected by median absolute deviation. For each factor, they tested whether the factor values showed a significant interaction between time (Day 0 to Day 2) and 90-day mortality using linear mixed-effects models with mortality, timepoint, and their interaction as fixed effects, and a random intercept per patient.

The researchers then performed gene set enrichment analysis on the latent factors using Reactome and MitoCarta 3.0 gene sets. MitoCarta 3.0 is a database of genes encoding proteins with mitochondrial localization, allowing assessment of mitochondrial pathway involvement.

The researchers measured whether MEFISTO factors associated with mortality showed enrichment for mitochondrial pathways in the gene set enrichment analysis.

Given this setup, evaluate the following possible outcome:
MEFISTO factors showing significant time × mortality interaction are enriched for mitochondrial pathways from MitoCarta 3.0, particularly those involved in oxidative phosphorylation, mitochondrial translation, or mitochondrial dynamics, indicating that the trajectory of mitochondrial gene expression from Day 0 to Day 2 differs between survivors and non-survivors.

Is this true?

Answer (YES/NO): NO